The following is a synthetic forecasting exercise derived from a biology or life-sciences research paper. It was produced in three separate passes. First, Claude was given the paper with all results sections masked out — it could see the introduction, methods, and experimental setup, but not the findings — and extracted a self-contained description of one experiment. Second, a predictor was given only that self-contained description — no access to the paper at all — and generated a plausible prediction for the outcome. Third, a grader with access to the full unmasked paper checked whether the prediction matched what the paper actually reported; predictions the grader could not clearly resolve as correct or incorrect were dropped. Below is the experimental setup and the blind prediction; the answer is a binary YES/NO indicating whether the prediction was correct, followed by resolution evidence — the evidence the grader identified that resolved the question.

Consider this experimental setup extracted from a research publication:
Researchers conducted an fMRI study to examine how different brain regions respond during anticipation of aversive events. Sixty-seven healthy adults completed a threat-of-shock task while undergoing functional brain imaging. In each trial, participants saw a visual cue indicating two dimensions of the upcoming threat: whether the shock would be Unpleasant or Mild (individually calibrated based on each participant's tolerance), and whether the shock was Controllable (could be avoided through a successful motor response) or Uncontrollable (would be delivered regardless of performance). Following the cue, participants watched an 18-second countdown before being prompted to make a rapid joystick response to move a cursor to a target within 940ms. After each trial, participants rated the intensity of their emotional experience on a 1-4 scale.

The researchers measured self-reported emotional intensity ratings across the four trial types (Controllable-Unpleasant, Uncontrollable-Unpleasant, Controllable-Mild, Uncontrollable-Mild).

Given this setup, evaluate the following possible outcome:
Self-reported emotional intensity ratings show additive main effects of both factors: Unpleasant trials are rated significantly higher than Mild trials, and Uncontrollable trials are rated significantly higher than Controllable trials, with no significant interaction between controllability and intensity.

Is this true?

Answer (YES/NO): NO